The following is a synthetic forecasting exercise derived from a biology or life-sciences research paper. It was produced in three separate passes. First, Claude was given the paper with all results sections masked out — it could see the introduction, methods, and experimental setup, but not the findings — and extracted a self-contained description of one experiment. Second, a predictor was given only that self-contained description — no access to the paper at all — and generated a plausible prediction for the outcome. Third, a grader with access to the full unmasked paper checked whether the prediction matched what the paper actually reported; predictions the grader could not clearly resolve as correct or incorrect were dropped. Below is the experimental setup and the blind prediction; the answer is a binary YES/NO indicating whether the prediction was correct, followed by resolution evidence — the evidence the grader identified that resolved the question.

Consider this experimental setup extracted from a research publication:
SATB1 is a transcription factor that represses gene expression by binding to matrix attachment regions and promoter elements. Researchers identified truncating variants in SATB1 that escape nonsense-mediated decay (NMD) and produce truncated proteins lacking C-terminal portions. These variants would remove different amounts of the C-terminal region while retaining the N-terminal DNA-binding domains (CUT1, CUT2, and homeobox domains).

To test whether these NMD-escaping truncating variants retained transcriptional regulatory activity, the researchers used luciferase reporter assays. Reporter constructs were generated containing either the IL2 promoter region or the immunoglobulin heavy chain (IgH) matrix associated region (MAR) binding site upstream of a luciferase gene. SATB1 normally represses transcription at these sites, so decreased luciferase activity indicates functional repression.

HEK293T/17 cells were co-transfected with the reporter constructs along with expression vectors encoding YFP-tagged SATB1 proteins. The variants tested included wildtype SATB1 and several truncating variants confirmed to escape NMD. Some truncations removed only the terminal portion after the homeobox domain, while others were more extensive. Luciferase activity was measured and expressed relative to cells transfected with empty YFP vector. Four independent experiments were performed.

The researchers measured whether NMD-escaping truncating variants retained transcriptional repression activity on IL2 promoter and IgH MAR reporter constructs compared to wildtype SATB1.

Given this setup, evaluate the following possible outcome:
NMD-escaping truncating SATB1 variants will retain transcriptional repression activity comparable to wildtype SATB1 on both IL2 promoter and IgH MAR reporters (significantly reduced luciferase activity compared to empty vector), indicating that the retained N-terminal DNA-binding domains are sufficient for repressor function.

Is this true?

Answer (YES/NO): NO